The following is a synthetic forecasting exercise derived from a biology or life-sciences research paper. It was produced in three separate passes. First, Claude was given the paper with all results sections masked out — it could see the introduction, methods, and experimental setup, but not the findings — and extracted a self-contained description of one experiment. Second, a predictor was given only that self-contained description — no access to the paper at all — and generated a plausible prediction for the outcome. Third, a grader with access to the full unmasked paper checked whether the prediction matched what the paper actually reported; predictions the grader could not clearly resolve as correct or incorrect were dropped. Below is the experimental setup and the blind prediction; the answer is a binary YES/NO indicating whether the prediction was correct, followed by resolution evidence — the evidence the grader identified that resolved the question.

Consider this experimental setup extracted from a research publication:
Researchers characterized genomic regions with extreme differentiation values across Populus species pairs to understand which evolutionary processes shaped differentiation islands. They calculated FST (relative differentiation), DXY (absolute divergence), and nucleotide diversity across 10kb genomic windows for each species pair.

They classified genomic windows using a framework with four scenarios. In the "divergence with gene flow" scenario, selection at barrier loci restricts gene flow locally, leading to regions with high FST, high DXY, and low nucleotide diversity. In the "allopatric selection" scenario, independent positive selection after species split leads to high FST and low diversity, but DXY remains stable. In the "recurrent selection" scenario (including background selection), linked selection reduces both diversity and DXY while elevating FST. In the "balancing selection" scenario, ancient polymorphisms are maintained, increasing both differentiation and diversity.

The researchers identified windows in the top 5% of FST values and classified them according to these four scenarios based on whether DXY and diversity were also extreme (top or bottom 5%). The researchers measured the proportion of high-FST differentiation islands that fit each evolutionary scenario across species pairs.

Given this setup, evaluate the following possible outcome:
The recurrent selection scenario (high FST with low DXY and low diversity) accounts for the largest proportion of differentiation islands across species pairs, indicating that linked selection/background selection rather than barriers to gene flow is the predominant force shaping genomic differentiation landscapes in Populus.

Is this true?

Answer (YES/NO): NO